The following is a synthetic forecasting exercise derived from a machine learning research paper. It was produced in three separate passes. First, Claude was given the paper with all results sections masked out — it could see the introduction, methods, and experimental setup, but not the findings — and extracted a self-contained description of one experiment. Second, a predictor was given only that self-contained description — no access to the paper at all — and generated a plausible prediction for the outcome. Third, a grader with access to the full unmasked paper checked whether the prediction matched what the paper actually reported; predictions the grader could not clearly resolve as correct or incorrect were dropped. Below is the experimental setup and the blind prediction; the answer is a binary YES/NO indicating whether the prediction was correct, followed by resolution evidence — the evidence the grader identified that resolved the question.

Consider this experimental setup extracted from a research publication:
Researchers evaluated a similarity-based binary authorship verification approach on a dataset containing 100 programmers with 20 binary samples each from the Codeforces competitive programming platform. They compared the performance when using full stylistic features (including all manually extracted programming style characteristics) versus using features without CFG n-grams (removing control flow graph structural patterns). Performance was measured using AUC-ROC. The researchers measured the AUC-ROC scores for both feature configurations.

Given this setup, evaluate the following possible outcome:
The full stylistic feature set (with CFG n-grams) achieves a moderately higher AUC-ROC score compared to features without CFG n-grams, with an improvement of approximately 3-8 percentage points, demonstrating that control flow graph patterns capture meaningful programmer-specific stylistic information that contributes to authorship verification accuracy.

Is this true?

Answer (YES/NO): NO